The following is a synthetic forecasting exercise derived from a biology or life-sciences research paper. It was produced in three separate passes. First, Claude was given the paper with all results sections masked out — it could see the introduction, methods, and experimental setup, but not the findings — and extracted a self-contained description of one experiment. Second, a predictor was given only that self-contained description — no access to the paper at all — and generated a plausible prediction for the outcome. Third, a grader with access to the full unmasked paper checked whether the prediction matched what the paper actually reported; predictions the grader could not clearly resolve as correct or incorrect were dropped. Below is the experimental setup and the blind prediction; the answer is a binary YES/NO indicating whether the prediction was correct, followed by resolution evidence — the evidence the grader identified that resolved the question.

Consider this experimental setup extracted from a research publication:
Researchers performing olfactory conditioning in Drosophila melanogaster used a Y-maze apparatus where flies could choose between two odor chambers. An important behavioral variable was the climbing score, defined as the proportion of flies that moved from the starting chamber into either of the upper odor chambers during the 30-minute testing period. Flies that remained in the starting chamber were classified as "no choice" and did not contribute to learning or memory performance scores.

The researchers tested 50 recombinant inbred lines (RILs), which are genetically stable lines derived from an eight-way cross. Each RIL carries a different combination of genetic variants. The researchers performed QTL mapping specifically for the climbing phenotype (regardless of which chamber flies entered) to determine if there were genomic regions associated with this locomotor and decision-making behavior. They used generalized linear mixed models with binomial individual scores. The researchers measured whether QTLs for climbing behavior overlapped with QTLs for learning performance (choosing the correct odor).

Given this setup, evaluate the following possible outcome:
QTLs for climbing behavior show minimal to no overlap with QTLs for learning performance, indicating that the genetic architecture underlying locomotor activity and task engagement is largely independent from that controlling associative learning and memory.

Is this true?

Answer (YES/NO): NO